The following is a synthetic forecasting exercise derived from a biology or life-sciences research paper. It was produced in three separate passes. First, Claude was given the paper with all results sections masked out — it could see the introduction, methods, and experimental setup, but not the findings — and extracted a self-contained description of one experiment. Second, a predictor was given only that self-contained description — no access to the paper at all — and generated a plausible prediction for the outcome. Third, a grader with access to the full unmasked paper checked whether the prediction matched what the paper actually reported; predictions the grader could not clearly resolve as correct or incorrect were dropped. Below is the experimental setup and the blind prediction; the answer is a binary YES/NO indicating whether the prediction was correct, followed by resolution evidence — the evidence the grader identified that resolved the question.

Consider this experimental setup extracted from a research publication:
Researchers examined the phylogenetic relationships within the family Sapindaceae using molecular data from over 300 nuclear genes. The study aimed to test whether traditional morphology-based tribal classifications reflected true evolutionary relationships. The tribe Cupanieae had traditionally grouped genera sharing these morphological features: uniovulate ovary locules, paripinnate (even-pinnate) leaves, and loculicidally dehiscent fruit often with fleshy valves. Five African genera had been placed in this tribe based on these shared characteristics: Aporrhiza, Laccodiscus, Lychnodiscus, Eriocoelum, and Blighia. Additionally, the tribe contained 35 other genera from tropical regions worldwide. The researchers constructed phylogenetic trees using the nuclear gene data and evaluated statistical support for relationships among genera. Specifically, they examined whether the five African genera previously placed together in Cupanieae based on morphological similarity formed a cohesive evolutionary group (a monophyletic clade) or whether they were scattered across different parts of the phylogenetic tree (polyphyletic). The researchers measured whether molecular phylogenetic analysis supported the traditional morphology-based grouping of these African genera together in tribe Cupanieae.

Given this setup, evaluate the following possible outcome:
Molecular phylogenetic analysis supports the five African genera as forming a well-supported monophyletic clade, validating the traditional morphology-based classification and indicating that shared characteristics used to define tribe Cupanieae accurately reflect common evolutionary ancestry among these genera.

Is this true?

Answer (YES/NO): NO